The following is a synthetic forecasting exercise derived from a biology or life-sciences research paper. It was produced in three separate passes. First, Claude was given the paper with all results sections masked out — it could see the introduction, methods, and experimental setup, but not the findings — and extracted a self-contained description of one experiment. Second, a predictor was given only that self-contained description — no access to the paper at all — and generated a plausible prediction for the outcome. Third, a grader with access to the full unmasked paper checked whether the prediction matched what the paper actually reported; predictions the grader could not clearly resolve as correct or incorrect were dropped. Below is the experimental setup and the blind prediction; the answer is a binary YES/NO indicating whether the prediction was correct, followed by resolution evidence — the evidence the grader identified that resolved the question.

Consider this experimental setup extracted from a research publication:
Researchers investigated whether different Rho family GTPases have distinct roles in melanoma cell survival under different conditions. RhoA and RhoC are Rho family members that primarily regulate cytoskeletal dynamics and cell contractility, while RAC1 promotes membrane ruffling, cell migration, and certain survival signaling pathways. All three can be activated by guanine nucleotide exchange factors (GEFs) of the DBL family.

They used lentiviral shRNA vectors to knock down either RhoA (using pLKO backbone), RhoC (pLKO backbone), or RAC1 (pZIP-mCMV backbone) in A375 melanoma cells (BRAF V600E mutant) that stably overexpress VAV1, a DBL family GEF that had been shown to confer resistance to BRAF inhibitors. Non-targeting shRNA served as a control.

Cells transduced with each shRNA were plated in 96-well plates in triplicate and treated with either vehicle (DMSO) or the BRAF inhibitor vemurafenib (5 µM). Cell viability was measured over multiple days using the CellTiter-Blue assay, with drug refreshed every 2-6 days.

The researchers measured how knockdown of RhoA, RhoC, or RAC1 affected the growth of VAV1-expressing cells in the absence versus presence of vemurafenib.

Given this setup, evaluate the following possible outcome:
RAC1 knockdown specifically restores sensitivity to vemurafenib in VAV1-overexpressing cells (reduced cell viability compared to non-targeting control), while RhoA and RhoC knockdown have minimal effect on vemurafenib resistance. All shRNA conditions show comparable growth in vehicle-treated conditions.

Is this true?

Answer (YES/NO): NO